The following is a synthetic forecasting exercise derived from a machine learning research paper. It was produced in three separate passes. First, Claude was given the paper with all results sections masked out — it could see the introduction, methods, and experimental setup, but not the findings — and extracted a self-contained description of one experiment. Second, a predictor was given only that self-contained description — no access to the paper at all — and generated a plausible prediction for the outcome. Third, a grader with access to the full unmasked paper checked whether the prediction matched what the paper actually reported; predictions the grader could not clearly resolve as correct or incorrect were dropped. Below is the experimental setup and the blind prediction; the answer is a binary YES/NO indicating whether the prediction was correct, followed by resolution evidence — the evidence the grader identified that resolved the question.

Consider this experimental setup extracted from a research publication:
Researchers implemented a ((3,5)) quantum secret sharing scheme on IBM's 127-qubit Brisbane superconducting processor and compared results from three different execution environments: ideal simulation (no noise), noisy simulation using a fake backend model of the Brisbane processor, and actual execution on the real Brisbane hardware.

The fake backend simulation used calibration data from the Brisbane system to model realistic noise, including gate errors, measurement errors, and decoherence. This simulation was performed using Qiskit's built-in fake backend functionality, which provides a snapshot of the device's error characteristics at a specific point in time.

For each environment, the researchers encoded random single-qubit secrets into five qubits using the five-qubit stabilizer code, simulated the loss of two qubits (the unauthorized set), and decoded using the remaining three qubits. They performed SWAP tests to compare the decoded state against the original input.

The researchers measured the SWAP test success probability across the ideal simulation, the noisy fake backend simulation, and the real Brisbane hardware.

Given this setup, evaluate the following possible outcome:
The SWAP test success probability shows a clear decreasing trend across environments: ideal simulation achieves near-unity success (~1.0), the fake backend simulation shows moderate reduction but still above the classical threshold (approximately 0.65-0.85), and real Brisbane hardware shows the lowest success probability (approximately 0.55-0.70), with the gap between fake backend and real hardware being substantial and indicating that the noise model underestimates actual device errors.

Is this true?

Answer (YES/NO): NO